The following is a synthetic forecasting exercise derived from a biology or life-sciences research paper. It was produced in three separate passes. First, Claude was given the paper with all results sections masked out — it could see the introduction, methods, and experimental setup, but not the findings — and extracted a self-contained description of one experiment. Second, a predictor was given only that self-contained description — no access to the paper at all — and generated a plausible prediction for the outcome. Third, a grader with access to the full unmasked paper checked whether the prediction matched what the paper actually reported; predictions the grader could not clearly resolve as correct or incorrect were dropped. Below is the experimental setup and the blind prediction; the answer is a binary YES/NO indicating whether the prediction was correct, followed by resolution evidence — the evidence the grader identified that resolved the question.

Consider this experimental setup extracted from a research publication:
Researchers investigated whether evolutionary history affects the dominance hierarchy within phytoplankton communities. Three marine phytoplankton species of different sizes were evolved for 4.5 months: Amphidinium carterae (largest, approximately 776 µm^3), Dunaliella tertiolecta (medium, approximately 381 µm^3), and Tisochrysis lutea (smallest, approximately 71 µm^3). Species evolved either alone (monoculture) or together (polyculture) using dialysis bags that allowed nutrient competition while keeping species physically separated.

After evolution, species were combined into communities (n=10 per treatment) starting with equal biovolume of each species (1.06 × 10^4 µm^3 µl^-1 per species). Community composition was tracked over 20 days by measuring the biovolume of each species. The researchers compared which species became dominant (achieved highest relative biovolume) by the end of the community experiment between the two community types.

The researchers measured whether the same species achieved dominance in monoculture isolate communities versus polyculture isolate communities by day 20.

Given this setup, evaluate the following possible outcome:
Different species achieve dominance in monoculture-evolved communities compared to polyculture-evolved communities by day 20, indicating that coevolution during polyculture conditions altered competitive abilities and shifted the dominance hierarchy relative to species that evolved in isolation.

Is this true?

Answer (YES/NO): NO